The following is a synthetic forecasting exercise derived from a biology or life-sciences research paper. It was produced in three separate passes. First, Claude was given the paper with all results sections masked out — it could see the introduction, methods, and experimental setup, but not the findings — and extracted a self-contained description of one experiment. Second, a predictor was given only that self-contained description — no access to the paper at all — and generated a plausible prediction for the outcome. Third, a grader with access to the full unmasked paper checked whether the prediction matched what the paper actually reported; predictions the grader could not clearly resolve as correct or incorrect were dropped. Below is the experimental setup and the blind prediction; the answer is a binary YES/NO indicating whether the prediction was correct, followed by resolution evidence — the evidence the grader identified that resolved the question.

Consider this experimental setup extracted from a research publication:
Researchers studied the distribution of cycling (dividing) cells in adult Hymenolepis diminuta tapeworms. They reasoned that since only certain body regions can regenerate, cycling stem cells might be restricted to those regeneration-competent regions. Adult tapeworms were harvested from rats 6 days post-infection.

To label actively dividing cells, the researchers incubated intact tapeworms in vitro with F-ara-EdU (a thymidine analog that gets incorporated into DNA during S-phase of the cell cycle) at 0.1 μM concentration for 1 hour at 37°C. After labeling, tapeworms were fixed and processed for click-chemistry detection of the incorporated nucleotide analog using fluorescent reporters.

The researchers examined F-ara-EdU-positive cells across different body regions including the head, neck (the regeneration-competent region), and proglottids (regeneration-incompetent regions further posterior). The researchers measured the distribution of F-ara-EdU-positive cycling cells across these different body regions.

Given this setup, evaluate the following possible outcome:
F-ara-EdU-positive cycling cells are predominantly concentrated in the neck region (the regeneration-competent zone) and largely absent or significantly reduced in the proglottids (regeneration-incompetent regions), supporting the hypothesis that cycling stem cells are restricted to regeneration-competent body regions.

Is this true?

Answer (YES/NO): NO